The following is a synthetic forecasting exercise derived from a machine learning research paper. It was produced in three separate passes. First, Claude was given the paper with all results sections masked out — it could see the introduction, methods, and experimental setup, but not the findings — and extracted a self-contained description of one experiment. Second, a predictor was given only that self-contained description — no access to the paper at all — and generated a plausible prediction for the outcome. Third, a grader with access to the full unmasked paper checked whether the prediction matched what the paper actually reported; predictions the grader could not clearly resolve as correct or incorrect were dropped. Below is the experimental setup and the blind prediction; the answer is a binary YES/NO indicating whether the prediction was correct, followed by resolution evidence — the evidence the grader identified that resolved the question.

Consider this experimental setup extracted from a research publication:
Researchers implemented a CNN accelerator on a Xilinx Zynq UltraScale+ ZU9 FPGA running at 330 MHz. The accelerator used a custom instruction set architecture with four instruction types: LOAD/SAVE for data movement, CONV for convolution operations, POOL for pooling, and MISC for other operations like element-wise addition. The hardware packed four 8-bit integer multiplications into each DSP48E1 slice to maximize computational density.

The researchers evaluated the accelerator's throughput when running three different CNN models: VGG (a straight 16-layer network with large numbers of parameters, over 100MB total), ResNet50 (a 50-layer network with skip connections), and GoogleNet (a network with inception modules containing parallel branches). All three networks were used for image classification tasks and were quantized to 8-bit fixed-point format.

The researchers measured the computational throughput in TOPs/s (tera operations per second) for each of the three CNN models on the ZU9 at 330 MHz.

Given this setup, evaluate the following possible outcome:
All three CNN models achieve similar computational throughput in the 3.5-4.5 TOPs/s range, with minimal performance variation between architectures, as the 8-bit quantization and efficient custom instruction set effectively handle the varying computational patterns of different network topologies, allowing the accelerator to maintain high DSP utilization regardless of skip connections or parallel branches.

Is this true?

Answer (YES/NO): NO